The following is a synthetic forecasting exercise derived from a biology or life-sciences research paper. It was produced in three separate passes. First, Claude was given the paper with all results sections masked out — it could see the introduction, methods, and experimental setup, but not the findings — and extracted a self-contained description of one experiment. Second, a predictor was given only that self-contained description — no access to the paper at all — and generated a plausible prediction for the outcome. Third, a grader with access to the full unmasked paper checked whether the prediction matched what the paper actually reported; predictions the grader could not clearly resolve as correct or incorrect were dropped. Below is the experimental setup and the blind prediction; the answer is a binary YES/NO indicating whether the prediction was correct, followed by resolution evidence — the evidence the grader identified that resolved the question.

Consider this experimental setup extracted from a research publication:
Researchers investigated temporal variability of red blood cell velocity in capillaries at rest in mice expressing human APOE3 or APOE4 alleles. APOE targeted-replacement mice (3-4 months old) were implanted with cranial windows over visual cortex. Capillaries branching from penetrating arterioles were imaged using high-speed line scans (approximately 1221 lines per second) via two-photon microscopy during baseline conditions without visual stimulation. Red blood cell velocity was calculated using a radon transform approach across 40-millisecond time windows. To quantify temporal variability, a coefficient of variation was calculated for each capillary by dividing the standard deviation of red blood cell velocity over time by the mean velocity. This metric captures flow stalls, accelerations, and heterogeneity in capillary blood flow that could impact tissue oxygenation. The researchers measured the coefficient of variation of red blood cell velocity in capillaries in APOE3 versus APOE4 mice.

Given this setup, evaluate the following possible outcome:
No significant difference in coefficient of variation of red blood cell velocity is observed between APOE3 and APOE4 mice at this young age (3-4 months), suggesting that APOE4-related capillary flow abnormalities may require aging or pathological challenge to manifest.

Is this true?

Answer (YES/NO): NO